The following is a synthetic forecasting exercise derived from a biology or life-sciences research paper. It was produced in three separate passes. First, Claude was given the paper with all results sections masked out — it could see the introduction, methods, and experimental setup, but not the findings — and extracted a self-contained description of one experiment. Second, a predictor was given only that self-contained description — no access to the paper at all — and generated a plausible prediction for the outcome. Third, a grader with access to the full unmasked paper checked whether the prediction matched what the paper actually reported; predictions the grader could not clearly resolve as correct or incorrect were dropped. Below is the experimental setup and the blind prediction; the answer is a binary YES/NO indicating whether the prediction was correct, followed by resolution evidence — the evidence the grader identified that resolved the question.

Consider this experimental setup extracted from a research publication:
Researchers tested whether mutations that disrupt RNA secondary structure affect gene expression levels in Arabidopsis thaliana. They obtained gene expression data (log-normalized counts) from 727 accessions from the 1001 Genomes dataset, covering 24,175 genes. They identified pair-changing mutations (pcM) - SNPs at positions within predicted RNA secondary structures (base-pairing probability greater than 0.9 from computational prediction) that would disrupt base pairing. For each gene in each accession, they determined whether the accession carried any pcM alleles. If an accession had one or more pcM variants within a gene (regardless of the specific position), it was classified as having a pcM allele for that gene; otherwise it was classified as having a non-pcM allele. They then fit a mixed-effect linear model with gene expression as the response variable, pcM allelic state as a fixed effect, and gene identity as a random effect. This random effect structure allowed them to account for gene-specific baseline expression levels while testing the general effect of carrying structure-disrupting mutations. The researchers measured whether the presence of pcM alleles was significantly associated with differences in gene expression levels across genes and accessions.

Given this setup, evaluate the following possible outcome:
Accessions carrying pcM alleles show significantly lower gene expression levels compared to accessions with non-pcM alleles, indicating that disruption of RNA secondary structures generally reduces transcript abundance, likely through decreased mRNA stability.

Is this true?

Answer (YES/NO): YES